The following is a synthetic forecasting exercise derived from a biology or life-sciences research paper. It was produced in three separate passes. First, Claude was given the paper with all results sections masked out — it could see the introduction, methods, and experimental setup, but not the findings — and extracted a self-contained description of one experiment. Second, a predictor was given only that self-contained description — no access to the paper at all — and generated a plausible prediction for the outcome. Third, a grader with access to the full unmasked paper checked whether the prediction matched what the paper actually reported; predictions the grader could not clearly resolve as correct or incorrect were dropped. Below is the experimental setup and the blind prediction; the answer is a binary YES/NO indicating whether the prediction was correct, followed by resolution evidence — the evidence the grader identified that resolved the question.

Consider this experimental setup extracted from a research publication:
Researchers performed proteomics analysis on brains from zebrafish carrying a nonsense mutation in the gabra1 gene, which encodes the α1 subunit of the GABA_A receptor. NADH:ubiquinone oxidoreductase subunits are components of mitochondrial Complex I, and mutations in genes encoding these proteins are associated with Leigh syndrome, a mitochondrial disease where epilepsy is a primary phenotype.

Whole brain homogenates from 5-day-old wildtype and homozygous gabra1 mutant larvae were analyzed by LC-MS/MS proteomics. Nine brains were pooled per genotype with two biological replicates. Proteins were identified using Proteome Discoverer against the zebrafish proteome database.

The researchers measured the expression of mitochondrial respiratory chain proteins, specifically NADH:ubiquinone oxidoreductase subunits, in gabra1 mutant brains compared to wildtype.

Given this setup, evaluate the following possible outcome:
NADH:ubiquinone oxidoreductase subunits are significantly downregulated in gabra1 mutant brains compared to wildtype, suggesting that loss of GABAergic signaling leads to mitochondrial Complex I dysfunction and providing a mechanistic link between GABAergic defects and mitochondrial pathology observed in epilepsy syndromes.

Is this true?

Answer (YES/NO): YES